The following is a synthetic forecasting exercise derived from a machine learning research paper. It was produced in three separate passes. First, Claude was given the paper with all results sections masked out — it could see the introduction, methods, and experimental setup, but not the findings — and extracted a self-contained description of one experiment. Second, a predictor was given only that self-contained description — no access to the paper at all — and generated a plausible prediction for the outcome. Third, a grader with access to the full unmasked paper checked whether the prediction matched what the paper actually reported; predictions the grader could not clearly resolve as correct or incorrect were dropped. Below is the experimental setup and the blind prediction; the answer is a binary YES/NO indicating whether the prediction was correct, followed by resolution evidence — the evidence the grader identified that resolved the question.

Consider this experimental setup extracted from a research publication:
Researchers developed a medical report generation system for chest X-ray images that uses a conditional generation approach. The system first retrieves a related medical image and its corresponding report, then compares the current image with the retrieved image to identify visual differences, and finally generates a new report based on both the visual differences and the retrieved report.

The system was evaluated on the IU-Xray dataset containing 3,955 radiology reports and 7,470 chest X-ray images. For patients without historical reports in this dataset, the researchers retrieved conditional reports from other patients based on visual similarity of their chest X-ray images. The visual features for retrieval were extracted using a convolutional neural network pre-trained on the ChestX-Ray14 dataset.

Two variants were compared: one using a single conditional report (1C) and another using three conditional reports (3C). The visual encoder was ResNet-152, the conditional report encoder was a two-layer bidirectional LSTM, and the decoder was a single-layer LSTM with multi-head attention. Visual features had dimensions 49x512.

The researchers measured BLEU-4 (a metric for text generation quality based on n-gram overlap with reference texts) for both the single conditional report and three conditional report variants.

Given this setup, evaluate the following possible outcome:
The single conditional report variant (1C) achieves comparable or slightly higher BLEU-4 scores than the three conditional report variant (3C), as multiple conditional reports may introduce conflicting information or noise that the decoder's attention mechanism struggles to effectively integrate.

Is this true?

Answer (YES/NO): NO